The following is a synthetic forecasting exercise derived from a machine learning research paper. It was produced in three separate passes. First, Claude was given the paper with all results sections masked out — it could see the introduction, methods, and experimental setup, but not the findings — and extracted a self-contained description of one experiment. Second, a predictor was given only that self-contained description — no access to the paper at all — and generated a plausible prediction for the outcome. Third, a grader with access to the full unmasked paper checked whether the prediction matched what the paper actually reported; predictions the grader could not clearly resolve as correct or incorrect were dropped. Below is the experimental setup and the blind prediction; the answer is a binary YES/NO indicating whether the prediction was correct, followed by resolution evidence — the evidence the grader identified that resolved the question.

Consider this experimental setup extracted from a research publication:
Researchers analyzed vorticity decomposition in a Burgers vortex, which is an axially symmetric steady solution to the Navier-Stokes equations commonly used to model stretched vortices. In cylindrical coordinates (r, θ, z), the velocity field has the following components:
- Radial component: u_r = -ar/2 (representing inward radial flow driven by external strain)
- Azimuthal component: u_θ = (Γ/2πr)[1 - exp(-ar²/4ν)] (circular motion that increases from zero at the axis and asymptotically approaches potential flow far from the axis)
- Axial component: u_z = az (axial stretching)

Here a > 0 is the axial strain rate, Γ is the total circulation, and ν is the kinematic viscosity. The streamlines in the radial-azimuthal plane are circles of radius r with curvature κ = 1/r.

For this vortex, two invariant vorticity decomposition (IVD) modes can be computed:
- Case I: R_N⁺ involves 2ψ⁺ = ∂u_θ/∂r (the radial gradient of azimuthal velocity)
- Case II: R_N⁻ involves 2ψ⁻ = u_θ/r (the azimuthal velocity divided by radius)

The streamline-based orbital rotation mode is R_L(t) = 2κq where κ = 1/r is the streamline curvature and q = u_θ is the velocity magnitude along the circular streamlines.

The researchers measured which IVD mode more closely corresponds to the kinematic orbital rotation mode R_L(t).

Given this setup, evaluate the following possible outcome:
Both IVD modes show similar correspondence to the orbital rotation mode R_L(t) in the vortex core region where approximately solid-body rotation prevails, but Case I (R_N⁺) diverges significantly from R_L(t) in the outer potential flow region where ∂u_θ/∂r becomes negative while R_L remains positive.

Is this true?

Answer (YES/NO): YES